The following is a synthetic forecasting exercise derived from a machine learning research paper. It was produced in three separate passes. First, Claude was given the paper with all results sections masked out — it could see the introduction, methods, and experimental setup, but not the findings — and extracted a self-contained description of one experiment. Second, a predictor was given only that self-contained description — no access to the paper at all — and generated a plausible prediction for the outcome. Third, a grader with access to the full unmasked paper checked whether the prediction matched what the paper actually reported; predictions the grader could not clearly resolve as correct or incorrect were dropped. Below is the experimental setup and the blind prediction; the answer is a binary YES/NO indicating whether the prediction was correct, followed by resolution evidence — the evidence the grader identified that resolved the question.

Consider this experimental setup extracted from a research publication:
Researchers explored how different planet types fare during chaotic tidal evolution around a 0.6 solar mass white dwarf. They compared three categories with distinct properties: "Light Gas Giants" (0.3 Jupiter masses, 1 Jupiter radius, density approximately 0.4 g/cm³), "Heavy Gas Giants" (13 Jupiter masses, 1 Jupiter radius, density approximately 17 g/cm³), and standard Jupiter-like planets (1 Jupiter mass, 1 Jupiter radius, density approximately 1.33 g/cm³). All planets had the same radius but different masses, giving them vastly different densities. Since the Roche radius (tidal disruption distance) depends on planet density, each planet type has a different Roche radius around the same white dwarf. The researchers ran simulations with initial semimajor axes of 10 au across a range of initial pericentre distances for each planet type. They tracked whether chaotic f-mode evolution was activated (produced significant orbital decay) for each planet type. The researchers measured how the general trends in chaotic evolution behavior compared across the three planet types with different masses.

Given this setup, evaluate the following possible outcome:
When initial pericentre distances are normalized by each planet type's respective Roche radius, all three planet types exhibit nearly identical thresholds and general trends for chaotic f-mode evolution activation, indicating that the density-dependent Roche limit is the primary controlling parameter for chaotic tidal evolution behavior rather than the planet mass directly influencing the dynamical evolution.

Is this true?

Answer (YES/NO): NO